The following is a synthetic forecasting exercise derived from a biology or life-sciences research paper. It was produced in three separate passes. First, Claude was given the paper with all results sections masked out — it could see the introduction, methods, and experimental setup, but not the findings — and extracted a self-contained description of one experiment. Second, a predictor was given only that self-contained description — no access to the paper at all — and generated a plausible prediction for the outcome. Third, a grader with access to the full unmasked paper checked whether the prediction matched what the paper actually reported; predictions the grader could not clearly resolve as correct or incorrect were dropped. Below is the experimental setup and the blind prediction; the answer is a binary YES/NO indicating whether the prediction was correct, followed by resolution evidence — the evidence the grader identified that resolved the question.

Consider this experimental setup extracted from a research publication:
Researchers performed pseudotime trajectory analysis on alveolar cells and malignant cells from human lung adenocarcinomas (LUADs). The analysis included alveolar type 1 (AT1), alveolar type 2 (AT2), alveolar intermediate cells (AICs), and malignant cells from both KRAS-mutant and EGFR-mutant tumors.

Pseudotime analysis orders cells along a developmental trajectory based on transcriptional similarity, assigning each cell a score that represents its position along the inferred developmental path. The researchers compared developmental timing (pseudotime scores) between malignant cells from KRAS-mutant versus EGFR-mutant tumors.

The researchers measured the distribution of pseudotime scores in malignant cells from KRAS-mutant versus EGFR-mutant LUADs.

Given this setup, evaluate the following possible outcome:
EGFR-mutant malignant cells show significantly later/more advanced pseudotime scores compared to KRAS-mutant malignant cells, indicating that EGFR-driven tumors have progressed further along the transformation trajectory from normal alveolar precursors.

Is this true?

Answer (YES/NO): NO